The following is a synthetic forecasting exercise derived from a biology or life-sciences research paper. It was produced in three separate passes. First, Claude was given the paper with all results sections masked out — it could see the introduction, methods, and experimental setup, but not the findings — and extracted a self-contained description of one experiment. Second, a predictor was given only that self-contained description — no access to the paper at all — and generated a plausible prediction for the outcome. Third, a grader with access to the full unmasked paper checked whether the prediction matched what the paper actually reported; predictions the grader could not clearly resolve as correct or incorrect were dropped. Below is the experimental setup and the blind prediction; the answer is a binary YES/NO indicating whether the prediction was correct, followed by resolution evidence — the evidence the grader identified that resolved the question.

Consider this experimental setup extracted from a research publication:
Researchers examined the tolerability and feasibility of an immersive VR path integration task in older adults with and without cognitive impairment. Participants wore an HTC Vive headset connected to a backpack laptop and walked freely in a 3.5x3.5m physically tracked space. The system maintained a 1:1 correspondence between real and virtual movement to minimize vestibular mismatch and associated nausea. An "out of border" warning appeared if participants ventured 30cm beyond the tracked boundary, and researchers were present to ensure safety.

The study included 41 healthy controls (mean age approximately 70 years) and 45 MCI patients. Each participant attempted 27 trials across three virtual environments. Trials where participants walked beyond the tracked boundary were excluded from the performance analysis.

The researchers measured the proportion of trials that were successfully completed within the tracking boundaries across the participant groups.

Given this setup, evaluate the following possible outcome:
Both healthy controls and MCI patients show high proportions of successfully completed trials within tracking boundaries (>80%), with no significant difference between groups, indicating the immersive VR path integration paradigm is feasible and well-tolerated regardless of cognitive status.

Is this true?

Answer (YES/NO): NO